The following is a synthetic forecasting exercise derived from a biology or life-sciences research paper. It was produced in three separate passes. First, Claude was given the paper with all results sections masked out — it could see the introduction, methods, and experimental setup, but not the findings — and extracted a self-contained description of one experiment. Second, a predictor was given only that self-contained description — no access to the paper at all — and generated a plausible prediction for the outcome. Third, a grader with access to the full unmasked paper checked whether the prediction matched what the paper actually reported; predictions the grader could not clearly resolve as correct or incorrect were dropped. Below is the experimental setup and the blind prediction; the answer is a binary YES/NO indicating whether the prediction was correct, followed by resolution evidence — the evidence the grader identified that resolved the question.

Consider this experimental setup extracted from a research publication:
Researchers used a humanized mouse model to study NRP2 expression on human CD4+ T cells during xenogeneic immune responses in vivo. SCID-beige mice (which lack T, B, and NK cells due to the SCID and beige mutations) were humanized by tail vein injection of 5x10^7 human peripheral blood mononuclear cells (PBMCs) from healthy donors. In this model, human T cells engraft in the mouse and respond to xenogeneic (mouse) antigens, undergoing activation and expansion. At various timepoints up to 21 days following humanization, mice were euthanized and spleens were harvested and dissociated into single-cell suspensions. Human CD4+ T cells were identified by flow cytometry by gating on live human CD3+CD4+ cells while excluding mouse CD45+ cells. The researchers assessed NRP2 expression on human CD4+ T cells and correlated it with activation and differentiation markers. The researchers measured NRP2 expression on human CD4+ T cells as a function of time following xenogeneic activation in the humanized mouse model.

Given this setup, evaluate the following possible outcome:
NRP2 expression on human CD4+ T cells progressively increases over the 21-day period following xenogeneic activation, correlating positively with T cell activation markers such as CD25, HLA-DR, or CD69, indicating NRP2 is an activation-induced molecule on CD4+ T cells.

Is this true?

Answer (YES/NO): NO